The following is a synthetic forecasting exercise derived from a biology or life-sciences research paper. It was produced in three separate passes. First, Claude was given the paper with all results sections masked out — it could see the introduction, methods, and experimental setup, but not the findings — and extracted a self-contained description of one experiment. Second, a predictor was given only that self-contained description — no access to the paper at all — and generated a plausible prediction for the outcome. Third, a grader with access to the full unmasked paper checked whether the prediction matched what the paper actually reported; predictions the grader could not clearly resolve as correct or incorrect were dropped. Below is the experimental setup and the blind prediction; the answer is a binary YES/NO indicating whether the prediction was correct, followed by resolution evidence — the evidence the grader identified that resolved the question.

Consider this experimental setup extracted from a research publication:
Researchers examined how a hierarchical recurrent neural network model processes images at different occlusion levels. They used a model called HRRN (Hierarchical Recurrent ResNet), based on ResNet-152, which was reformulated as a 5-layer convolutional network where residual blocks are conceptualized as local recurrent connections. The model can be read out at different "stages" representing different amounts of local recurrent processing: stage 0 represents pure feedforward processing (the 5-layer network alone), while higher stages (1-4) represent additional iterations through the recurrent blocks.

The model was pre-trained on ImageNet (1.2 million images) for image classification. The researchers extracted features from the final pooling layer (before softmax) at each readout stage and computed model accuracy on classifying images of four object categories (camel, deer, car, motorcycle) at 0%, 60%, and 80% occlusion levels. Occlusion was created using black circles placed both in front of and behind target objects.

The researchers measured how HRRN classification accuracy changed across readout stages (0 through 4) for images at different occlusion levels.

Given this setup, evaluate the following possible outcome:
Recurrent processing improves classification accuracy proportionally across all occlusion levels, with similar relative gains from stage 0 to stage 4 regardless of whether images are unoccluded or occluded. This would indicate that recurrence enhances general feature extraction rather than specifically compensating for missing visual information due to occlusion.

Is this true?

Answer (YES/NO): NO